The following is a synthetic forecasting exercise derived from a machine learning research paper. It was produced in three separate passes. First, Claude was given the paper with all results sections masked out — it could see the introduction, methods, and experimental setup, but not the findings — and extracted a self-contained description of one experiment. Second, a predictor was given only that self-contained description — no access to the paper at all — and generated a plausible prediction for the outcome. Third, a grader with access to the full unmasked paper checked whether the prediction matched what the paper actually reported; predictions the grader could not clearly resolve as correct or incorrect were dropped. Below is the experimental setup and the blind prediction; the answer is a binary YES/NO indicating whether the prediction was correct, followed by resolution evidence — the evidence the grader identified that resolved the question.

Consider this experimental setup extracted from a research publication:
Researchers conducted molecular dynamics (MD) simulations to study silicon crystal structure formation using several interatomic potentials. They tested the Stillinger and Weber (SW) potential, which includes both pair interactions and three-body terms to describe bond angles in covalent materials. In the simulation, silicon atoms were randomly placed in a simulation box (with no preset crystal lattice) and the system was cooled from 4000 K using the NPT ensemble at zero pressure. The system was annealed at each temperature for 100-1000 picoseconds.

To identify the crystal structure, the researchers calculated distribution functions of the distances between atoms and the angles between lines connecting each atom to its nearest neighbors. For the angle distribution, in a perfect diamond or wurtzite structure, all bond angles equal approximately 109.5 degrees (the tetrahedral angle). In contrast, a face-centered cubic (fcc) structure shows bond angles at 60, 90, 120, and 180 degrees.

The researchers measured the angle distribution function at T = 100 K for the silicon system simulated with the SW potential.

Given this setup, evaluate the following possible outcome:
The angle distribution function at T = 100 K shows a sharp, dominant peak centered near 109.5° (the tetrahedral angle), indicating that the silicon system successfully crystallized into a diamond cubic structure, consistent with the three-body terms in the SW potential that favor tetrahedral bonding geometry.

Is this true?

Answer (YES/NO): NO